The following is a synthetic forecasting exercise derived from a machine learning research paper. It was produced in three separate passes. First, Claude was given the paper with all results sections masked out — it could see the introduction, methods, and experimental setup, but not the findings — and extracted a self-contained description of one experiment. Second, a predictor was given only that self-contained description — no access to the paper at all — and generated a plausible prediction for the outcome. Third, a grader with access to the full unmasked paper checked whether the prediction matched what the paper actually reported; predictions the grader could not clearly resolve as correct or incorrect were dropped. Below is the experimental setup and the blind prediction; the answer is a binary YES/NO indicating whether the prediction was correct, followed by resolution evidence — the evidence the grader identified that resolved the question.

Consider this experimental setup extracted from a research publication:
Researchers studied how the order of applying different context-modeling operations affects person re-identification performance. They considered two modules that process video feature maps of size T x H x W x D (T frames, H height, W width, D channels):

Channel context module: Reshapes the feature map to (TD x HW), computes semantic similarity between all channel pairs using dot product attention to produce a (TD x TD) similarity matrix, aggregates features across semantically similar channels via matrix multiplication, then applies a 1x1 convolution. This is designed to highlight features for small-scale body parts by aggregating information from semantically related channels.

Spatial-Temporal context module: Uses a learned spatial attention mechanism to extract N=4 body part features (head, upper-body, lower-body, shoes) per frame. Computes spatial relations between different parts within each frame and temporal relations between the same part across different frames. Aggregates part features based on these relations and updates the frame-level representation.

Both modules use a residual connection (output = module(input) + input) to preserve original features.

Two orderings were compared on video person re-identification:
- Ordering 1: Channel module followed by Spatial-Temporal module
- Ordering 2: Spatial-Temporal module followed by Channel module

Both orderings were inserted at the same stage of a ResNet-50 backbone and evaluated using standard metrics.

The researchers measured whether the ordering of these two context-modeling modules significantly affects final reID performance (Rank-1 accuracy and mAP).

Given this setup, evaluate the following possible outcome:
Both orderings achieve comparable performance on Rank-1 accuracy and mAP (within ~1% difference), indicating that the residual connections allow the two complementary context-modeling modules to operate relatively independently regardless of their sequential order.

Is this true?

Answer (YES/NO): NO